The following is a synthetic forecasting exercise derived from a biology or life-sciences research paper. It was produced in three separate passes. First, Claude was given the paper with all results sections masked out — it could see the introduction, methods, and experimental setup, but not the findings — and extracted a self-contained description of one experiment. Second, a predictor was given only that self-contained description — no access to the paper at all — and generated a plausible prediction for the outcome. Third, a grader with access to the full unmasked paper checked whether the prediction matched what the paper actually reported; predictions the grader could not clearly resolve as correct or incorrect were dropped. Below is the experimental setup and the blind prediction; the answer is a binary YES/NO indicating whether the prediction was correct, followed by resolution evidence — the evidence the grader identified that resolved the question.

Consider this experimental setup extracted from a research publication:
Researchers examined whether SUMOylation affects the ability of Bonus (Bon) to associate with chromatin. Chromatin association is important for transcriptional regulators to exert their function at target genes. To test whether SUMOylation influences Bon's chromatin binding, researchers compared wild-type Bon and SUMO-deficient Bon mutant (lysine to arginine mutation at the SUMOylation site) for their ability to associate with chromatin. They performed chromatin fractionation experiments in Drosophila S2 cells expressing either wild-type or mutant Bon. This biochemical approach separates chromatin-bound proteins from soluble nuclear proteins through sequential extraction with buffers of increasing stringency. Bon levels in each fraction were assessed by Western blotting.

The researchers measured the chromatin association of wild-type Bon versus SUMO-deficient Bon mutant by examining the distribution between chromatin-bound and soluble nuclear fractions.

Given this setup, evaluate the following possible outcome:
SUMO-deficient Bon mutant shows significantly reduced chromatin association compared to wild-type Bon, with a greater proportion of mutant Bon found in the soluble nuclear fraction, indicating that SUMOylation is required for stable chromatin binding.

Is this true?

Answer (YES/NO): YES